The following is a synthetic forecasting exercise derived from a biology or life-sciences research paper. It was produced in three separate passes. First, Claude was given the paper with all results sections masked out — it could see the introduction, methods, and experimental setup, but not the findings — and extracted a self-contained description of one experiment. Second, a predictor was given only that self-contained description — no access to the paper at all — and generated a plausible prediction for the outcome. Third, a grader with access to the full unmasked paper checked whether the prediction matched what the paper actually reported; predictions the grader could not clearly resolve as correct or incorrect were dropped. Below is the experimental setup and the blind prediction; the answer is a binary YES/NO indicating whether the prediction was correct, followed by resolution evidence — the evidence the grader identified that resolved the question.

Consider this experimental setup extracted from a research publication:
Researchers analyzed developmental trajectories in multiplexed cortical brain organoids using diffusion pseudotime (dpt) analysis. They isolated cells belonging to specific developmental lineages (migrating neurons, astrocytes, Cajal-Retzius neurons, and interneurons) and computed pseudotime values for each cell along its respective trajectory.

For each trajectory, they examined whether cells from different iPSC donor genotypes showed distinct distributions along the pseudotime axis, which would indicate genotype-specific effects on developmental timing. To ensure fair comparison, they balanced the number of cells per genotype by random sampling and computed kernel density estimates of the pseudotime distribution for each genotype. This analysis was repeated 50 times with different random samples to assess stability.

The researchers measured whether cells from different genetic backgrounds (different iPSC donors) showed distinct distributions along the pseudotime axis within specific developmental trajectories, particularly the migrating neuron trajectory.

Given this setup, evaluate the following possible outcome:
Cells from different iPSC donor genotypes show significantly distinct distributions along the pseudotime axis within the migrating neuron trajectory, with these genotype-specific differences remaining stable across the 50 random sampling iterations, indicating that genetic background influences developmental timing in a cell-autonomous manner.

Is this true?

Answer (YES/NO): YES